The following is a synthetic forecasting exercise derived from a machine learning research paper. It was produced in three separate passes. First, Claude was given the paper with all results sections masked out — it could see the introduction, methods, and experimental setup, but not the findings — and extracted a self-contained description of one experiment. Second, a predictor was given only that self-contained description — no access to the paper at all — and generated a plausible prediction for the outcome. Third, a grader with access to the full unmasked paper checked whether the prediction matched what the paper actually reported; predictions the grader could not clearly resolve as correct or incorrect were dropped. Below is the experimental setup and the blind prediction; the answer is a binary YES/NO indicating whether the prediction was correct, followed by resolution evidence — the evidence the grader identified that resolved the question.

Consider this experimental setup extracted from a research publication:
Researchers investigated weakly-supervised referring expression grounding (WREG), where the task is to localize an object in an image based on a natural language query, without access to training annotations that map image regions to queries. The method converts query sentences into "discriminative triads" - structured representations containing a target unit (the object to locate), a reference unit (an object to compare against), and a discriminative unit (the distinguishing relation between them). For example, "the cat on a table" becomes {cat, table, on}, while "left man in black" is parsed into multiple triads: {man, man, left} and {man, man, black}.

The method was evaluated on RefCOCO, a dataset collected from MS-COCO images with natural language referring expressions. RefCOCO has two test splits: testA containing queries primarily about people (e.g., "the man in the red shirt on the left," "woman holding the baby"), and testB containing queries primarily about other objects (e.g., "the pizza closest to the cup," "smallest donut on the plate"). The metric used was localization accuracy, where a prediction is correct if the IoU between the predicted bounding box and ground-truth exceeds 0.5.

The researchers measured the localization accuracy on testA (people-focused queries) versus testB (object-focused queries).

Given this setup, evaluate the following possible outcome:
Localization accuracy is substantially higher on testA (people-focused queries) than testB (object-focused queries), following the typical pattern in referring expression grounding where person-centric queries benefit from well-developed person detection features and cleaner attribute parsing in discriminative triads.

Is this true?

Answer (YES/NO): NO